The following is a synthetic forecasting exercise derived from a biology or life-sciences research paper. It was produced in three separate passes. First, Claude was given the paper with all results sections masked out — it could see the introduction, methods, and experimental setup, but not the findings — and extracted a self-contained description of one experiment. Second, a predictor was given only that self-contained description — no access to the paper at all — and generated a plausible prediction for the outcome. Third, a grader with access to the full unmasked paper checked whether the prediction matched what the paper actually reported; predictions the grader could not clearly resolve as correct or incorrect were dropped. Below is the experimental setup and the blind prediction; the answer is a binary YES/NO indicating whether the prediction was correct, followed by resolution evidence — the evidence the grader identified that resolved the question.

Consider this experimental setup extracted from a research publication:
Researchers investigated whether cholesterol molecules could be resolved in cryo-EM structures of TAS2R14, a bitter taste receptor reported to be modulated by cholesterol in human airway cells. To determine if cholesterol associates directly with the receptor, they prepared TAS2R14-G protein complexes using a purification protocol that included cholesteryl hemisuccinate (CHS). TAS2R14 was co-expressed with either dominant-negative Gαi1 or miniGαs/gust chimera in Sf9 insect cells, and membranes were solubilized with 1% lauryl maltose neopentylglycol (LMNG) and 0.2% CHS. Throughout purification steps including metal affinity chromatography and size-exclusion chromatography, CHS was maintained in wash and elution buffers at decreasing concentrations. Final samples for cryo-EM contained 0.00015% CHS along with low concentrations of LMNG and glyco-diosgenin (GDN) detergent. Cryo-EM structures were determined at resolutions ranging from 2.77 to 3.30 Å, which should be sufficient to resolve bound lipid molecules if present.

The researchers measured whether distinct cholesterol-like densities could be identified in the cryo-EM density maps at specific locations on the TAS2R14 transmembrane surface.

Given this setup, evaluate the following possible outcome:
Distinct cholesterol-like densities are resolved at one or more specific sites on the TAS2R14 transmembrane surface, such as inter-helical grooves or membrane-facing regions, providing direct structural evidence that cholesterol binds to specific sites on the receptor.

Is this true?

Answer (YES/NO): YES